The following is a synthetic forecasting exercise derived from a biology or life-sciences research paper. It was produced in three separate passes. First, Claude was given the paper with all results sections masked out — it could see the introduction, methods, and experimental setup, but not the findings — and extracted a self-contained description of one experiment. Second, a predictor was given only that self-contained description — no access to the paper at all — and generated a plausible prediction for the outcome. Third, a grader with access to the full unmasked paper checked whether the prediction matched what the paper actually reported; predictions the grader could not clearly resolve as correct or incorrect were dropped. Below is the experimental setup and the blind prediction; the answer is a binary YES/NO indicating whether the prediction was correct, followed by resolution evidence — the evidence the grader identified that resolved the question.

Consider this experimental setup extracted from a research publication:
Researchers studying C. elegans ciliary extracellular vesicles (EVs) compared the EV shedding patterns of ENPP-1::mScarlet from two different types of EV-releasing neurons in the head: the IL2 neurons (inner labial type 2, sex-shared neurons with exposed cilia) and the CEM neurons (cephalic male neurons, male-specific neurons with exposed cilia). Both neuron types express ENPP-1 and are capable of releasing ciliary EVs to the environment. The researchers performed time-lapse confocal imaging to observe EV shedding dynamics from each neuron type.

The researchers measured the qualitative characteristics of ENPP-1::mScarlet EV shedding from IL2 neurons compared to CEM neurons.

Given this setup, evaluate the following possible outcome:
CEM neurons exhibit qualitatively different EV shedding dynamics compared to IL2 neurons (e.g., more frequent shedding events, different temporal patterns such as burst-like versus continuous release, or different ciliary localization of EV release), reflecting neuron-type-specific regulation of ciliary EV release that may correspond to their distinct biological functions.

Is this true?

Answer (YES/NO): YES